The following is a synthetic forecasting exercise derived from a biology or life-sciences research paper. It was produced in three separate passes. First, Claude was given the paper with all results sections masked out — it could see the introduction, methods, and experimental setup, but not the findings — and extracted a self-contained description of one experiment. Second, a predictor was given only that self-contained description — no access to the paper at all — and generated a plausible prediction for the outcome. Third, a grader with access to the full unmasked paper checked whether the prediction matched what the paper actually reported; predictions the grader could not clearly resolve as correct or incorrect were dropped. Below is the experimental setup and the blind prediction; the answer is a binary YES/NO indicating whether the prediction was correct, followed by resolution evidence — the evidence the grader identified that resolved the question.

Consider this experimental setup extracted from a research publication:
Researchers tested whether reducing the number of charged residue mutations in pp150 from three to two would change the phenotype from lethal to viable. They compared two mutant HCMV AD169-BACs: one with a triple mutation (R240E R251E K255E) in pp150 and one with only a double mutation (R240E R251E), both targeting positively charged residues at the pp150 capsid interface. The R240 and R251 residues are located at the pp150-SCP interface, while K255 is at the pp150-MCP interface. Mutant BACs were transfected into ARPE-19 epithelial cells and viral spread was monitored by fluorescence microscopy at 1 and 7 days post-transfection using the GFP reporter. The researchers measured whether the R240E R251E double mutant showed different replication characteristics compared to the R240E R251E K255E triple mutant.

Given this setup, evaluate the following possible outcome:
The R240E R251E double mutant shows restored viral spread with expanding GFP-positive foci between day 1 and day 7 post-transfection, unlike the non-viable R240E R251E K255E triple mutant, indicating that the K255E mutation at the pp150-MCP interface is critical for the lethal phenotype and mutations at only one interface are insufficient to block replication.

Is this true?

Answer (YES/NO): NO